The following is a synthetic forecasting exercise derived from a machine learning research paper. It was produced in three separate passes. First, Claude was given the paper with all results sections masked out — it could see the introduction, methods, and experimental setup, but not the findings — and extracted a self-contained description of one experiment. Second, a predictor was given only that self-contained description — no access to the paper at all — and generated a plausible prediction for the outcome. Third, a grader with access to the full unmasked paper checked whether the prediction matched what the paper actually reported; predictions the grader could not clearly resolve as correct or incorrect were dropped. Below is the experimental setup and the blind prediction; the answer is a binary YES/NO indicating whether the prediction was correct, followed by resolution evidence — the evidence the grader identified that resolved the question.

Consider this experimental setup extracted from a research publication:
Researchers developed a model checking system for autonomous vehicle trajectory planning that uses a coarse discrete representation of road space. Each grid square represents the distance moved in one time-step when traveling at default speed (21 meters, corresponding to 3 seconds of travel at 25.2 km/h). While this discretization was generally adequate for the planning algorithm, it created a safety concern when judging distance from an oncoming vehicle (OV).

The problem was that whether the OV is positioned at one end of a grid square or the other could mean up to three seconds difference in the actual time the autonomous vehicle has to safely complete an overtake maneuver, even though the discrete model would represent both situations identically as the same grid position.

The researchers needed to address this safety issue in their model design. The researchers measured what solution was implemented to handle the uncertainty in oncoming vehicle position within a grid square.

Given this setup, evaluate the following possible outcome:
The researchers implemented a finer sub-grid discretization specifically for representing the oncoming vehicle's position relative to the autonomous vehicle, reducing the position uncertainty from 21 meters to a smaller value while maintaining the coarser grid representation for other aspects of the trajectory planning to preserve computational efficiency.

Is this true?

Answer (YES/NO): NO